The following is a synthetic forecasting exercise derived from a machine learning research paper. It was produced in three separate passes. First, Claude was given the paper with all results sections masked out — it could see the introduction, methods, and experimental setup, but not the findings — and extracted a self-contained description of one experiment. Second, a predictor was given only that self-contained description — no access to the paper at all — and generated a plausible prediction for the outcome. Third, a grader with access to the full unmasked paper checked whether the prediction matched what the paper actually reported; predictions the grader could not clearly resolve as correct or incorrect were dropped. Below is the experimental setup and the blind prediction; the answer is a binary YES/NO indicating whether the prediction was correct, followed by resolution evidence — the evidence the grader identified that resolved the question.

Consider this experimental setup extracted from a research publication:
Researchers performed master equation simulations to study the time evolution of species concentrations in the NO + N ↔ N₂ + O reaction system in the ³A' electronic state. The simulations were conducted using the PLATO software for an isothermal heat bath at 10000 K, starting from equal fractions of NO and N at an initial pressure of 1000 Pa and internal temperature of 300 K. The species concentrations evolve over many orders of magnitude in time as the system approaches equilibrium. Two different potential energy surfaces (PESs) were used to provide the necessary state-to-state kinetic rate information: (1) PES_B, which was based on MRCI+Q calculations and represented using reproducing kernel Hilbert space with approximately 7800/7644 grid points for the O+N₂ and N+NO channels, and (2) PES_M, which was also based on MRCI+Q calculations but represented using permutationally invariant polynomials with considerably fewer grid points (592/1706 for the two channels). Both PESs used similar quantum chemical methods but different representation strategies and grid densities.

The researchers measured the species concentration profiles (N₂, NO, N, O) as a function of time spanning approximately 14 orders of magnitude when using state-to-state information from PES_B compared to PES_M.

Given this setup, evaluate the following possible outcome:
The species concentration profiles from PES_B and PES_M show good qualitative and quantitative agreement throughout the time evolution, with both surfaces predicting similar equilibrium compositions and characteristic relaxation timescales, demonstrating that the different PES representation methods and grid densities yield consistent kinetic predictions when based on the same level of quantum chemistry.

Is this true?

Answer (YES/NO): YES